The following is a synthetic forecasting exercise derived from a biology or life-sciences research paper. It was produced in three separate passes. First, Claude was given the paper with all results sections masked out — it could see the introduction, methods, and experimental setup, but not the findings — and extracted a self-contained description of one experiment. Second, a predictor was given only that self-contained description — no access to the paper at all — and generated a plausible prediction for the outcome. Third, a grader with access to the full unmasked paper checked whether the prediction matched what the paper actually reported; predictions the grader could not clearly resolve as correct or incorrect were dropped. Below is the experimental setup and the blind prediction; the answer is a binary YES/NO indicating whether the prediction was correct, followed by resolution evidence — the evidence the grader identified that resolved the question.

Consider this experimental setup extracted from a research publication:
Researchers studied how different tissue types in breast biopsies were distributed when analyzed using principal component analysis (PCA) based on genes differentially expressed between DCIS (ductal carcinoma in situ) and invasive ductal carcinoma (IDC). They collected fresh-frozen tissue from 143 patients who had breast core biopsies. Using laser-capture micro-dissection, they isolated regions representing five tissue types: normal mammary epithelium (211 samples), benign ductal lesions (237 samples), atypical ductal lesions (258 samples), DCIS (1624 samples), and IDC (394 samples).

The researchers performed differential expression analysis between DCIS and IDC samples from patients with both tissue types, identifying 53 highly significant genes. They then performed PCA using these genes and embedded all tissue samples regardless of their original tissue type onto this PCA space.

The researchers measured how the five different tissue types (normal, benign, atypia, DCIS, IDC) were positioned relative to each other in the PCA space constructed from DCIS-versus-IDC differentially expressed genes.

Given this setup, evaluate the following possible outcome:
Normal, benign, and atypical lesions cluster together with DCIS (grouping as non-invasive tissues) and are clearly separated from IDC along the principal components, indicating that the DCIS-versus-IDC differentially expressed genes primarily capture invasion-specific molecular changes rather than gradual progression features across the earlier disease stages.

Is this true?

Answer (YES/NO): NO